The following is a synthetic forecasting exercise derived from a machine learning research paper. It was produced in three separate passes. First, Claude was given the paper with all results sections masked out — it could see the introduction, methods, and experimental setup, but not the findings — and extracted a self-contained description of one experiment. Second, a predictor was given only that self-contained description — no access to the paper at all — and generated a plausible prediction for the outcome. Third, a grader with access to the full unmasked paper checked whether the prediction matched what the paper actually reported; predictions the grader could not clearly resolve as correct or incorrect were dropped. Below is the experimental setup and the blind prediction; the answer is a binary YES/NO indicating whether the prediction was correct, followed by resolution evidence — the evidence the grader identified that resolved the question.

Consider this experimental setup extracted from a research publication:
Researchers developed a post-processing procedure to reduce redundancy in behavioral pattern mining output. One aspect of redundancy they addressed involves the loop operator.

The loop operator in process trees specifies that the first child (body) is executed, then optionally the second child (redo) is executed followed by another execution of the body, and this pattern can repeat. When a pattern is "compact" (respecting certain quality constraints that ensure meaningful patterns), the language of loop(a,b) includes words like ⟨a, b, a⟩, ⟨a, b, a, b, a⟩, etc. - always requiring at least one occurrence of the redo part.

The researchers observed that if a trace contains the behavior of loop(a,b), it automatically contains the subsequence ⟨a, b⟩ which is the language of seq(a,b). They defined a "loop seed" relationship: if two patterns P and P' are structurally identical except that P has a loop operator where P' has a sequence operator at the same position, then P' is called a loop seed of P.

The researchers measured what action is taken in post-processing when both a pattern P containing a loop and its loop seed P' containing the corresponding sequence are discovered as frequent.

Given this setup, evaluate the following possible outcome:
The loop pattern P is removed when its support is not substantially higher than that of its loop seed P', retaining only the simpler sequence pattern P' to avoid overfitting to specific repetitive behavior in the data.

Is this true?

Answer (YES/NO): NO